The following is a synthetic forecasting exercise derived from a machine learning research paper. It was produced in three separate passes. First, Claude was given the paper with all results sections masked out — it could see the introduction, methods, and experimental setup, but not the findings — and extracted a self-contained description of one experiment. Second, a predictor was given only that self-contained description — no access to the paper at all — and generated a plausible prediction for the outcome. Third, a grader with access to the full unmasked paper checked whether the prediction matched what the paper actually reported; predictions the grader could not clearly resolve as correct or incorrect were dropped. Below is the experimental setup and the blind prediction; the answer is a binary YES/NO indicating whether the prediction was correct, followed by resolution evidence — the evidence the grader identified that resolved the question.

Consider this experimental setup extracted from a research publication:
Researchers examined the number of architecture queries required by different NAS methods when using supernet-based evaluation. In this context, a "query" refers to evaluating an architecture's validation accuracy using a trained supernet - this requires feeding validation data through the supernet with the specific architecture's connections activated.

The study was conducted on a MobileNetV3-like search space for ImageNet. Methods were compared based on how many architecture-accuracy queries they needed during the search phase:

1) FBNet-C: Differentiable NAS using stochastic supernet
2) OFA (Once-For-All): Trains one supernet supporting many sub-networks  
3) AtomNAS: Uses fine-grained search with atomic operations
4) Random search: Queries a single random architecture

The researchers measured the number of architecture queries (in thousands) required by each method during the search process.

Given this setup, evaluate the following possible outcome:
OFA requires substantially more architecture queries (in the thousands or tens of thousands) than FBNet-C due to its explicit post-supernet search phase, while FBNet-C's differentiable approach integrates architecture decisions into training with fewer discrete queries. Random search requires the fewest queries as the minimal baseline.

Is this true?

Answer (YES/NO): NO